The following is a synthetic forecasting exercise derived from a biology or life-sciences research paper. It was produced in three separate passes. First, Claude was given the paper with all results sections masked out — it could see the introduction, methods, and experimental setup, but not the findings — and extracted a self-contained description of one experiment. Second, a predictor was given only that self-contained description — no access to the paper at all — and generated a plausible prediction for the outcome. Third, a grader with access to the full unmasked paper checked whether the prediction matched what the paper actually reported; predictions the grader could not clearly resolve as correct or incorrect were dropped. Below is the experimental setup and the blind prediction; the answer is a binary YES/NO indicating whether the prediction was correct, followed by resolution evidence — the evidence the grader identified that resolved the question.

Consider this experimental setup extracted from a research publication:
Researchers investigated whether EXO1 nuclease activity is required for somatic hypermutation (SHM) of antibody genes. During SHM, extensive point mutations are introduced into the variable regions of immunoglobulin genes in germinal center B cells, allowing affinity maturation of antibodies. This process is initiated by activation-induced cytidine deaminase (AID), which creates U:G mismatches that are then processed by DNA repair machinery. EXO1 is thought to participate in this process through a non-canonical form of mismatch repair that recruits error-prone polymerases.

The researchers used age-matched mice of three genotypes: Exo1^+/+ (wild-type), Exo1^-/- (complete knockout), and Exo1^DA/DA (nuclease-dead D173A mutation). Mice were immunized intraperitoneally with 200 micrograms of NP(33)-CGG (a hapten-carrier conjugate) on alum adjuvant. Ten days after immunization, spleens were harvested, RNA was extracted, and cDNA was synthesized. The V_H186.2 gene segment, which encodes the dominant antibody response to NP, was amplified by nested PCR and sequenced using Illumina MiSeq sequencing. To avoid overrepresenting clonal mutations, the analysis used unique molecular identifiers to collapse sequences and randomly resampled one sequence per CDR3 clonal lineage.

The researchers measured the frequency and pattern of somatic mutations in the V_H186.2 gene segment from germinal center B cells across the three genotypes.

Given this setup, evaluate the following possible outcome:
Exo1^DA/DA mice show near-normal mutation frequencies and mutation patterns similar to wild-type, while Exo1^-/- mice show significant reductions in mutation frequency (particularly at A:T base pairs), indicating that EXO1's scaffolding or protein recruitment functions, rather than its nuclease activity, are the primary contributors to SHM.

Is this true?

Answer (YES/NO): NO